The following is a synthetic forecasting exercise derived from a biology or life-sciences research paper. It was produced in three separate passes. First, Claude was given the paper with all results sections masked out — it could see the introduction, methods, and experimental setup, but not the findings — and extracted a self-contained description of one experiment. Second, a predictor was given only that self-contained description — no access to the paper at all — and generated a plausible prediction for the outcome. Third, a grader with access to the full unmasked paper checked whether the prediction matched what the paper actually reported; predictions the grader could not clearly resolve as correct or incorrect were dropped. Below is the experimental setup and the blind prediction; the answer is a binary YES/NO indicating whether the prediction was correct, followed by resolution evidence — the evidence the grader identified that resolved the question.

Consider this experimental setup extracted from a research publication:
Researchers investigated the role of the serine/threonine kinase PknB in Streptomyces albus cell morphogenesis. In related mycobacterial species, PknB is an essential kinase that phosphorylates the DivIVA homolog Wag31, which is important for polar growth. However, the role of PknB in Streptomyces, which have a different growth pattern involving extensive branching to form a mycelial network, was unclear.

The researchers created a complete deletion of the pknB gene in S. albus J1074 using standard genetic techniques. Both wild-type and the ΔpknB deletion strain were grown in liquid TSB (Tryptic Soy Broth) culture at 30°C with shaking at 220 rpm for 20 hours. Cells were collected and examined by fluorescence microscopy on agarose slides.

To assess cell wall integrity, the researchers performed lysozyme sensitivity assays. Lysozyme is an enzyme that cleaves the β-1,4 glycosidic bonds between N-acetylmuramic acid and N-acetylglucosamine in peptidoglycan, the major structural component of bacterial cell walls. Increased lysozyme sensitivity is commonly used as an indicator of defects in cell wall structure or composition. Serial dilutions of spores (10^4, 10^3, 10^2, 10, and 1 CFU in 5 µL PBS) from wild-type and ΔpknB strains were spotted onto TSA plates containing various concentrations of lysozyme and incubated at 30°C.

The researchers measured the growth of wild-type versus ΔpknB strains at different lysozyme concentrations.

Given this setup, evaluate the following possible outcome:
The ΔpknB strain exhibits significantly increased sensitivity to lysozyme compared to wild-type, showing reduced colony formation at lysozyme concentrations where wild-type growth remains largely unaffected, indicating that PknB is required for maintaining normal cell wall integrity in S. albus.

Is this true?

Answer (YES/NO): NO